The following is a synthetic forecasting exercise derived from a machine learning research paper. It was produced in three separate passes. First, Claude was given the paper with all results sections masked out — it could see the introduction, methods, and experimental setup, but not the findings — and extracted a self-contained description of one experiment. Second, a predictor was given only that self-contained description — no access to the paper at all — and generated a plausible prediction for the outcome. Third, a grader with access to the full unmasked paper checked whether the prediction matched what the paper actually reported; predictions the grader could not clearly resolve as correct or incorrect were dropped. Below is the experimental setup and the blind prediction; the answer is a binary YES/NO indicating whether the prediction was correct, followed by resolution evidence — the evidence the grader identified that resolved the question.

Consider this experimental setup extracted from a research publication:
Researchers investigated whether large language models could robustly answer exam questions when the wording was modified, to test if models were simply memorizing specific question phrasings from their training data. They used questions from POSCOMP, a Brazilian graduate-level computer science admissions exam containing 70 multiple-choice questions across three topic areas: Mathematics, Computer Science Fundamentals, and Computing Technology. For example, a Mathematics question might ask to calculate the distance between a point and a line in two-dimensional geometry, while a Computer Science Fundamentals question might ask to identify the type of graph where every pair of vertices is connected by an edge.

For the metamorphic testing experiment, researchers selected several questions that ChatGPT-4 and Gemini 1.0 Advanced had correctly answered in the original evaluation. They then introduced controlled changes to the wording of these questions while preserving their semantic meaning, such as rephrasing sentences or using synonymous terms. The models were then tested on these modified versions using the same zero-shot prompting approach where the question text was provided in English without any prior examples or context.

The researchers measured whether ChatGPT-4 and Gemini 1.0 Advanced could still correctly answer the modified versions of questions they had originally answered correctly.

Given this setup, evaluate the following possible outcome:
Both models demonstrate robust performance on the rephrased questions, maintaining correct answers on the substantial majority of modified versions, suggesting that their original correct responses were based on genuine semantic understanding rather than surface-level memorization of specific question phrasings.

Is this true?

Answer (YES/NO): YES